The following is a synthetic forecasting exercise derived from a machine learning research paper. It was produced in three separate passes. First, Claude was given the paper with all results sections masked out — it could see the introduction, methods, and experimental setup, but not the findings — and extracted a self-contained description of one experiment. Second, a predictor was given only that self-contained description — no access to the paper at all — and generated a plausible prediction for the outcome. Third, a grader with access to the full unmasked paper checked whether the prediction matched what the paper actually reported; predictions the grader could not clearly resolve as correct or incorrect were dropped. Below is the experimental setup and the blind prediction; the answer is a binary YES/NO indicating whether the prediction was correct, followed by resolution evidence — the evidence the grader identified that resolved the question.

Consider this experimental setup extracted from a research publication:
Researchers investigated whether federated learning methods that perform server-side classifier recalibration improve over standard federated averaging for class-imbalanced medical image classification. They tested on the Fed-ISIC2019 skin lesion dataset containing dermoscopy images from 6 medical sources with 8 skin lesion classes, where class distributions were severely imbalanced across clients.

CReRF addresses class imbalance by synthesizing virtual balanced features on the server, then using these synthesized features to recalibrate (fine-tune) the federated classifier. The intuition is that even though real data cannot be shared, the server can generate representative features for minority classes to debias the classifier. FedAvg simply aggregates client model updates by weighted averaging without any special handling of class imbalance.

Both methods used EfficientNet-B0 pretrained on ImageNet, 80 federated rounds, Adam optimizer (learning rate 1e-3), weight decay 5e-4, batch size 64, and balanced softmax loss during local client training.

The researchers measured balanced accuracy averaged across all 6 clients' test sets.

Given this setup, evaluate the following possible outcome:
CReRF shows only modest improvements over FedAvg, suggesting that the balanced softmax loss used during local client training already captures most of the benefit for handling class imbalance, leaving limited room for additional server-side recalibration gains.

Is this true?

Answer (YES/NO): NO